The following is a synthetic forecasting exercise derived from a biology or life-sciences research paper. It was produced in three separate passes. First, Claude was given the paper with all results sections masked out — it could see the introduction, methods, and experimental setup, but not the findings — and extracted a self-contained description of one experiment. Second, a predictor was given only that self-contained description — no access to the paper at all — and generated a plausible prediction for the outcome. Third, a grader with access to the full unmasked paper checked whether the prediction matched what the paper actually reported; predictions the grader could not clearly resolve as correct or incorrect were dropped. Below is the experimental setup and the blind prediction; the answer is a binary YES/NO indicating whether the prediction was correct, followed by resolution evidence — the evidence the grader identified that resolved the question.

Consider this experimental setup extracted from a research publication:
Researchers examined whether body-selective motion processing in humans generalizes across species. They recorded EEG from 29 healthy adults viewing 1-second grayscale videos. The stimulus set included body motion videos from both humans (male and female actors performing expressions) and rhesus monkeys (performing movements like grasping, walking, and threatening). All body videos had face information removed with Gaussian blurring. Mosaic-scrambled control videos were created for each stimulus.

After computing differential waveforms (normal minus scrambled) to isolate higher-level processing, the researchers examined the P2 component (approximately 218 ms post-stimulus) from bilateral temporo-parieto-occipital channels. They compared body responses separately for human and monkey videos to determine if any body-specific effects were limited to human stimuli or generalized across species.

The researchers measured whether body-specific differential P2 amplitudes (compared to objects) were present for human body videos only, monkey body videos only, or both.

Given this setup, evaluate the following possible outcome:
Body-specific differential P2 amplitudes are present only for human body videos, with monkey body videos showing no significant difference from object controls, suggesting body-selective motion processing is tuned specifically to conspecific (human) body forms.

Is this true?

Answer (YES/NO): NO